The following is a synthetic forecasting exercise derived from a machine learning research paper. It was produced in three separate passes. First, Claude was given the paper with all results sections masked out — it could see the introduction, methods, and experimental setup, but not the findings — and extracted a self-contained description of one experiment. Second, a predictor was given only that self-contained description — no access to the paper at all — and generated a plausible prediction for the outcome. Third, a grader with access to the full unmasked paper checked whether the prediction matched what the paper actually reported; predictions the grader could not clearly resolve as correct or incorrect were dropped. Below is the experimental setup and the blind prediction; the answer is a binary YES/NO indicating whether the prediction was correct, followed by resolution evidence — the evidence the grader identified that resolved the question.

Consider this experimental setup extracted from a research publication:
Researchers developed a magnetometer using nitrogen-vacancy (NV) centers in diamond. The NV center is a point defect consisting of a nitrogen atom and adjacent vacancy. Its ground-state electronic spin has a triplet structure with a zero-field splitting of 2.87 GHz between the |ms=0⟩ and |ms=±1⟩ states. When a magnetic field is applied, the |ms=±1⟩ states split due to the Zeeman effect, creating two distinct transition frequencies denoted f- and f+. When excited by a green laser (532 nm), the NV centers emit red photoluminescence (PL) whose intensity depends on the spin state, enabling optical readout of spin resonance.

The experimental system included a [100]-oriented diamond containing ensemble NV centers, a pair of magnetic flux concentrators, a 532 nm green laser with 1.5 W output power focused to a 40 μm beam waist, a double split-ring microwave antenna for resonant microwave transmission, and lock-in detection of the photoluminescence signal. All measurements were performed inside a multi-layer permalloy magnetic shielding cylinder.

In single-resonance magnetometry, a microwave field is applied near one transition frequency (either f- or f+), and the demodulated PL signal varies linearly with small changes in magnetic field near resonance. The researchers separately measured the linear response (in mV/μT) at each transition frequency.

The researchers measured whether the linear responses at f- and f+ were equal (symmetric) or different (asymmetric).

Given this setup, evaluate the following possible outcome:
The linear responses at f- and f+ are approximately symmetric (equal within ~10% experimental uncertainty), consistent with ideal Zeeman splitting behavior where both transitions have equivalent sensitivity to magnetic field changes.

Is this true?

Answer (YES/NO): YES